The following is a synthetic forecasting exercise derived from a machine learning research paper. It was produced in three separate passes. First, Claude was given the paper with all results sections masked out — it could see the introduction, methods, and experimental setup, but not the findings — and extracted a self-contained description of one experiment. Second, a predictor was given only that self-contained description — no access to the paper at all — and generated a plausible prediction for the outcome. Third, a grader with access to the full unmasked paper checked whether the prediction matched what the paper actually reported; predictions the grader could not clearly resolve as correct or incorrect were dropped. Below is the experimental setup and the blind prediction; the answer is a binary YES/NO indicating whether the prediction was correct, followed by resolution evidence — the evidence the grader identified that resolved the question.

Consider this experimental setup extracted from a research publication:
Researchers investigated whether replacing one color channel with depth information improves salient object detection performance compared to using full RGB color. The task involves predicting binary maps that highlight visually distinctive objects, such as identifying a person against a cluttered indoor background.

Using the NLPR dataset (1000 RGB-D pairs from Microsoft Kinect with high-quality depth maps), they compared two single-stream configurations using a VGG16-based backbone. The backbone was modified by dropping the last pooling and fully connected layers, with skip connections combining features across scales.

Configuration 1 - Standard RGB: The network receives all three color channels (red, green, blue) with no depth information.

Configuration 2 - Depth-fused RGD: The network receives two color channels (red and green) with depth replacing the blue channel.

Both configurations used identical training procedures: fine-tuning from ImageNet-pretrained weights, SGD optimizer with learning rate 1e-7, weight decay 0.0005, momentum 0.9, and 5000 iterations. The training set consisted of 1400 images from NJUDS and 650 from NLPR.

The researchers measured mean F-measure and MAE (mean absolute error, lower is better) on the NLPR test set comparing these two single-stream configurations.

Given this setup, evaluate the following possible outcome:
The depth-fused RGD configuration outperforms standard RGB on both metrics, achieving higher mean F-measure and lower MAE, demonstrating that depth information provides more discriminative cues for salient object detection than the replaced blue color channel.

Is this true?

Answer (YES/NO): YES